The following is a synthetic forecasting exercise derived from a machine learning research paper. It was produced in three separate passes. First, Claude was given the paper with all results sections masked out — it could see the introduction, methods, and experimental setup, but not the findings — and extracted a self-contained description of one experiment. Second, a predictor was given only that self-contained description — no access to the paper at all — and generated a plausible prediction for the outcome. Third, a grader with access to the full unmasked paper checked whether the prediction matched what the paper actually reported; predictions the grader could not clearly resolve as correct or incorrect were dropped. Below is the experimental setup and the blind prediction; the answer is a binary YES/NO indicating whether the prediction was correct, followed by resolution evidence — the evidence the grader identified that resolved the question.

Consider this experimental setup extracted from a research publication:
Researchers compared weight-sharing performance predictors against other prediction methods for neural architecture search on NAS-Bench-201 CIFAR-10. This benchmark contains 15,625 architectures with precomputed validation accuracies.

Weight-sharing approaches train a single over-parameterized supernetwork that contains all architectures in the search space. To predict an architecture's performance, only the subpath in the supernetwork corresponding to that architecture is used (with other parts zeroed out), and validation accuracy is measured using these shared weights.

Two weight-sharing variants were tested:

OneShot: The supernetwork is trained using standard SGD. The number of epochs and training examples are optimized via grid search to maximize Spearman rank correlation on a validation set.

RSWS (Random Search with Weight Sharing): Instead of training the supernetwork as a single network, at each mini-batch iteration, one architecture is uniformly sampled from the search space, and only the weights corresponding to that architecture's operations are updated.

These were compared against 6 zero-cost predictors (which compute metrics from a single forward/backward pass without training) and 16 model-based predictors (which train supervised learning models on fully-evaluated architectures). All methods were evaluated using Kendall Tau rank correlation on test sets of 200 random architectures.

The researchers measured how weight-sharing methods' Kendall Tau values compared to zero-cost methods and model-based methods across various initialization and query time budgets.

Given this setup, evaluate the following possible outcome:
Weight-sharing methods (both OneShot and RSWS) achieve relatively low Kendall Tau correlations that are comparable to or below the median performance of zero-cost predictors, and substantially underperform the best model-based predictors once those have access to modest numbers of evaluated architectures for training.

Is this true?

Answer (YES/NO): YES